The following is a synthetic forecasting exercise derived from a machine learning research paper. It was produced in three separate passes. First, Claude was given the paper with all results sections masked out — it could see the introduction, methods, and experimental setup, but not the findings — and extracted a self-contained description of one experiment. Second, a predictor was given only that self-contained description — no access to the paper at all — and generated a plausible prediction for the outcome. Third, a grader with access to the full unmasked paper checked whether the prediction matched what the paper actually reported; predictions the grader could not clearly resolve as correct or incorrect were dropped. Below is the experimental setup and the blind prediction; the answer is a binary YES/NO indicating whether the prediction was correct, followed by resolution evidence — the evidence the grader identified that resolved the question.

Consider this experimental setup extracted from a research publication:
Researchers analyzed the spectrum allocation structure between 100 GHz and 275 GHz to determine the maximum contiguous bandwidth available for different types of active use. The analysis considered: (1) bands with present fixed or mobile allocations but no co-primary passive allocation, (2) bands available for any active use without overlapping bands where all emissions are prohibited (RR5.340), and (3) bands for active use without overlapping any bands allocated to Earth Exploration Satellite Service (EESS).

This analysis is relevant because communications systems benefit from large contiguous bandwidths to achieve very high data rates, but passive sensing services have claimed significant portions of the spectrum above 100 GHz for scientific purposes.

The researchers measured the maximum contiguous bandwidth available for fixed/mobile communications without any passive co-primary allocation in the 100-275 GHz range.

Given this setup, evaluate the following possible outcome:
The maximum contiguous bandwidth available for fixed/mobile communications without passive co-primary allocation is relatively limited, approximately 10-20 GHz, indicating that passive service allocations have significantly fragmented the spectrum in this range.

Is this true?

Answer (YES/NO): NO